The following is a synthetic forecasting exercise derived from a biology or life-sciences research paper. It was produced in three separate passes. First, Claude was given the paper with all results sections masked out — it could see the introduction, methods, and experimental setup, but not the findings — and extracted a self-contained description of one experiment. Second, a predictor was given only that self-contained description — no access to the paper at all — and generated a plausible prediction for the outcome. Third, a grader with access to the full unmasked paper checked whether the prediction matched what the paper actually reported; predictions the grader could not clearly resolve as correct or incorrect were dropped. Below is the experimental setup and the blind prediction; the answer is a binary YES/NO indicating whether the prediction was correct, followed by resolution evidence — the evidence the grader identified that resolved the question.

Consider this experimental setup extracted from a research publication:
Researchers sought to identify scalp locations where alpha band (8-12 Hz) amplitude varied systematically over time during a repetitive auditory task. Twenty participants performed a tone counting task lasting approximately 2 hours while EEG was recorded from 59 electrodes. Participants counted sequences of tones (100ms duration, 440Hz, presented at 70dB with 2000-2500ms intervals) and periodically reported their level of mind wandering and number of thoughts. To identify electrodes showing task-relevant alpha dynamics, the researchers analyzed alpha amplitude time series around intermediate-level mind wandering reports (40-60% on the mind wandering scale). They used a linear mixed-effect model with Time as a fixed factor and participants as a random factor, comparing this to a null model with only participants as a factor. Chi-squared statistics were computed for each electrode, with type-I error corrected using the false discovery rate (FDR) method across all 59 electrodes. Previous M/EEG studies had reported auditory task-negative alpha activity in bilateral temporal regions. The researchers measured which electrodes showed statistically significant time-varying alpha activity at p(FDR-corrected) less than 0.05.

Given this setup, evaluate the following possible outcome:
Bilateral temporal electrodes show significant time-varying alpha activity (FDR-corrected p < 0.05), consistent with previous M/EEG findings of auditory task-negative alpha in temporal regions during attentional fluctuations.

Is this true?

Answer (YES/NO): NO